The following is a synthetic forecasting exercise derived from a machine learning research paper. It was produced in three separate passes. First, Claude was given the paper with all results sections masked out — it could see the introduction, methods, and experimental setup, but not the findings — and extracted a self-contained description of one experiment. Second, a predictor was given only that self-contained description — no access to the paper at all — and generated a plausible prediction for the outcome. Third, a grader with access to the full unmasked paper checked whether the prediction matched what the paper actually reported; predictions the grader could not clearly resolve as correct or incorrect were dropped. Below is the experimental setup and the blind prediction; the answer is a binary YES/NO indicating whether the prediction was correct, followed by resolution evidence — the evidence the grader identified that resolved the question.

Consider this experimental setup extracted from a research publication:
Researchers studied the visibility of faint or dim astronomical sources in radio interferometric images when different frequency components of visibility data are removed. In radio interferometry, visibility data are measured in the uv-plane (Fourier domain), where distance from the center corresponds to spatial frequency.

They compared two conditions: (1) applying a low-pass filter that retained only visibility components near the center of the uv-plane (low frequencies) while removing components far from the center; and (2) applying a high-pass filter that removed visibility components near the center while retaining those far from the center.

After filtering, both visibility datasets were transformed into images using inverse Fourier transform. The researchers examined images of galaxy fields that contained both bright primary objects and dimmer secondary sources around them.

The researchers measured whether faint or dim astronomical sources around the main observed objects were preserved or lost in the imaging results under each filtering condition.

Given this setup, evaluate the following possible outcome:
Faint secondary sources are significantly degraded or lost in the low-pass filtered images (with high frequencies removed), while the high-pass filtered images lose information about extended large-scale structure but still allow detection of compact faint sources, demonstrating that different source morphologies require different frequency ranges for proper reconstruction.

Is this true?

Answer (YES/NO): NO